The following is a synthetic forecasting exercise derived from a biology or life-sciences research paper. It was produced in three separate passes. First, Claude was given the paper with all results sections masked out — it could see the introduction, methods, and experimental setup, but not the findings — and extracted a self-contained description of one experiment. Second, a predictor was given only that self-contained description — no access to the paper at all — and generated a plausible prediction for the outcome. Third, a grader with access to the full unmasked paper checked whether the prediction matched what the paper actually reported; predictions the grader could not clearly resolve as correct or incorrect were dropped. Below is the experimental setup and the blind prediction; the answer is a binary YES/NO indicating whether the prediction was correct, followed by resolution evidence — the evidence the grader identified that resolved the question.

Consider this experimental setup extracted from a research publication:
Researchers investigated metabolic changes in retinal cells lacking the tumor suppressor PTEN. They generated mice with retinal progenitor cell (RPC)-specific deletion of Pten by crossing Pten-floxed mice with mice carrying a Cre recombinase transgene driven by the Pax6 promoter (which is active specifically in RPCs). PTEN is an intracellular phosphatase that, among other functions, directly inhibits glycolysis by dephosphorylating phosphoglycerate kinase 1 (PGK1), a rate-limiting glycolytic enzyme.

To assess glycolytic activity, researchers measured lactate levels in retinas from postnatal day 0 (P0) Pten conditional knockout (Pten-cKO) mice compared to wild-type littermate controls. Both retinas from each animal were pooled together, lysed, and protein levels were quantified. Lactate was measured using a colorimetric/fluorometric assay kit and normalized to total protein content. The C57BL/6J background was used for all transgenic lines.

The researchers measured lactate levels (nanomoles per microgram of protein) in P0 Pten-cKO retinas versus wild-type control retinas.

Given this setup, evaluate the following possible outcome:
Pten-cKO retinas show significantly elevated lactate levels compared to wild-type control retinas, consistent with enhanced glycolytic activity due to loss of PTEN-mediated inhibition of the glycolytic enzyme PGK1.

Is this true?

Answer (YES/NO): YES